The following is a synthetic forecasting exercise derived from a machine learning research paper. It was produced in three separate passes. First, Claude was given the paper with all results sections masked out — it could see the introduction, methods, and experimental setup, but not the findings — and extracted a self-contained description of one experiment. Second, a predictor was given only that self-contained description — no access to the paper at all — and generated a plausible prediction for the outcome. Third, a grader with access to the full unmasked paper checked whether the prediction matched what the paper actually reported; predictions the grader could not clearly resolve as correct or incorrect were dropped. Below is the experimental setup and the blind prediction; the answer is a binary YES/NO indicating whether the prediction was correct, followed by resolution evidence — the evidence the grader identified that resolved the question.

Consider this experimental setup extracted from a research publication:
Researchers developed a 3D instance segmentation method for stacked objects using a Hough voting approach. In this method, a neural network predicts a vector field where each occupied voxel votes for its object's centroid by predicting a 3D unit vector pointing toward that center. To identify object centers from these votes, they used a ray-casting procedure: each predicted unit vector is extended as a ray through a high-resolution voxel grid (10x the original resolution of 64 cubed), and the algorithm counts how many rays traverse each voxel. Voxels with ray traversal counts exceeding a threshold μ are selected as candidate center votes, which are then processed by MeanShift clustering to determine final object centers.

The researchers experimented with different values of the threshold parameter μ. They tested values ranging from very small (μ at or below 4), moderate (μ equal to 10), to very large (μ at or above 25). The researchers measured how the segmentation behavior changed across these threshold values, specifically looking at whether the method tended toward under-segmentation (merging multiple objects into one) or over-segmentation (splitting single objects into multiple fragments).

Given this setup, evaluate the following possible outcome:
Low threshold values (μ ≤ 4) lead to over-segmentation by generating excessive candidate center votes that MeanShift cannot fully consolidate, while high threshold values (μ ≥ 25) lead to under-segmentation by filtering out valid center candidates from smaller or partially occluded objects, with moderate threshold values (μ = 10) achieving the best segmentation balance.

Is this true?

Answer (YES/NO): YES